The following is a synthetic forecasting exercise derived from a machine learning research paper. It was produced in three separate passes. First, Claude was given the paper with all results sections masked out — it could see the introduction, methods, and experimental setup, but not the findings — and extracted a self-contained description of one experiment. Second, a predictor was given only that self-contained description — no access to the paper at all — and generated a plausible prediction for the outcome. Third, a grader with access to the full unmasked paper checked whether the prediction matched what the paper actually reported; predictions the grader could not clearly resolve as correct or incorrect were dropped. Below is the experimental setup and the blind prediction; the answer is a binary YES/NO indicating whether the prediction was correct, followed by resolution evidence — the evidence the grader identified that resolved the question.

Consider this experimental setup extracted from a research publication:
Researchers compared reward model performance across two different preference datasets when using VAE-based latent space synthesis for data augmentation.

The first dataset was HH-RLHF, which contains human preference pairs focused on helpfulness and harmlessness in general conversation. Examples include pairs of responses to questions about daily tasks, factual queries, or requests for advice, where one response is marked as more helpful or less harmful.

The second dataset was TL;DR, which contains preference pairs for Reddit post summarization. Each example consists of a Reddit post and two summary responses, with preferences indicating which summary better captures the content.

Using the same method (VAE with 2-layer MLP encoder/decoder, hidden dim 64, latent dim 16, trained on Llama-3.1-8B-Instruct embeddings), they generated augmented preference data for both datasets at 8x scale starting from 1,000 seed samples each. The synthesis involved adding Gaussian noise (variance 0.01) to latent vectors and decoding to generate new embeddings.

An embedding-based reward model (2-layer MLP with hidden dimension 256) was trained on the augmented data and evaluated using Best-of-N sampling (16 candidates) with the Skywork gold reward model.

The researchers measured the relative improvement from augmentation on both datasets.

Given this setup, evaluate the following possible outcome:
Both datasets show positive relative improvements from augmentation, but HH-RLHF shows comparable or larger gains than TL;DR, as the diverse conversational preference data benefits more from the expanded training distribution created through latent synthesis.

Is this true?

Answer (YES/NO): NO